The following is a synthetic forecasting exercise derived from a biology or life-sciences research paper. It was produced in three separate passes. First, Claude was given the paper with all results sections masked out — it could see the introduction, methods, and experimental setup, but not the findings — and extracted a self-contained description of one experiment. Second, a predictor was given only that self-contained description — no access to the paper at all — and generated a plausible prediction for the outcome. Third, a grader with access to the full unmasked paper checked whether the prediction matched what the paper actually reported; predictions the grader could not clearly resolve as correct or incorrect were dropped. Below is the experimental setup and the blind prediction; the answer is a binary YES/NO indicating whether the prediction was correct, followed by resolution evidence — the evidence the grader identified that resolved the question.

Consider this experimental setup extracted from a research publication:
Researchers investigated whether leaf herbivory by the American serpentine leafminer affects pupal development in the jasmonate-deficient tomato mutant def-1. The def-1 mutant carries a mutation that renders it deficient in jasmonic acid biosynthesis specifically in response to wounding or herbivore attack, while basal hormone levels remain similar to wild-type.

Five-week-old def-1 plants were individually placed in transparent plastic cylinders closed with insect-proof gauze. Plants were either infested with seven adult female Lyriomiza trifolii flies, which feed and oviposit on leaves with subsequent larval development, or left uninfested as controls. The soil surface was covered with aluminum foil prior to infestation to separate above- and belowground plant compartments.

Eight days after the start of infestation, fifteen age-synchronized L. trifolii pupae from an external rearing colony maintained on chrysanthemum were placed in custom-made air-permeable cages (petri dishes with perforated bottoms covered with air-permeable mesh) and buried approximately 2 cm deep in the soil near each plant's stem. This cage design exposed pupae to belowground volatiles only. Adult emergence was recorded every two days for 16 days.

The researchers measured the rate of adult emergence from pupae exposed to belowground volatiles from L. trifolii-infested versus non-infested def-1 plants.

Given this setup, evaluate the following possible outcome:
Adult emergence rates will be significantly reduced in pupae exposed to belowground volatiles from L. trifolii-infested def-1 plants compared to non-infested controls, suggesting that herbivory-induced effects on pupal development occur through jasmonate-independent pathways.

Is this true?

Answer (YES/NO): NO